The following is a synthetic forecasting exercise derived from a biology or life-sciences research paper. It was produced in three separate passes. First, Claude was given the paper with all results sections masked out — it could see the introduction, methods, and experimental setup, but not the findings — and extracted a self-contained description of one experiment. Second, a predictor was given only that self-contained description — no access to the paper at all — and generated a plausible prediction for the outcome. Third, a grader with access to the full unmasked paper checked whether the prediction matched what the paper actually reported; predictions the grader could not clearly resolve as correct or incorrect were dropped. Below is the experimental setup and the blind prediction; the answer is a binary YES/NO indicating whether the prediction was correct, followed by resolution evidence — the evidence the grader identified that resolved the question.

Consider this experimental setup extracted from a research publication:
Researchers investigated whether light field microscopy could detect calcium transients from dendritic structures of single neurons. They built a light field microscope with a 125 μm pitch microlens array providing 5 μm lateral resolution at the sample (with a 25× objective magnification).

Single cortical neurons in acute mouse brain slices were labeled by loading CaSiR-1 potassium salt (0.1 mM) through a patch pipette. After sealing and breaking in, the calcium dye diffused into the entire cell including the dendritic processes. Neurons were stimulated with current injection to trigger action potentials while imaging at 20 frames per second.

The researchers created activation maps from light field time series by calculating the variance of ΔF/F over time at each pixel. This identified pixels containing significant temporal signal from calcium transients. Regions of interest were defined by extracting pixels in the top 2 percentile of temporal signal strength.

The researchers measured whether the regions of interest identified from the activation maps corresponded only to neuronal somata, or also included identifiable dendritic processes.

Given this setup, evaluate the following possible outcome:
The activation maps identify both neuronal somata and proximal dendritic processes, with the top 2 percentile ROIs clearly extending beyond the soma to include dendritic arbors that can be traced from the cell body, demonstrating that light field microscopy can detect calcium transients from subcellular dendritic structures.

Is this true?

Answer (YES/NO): YES